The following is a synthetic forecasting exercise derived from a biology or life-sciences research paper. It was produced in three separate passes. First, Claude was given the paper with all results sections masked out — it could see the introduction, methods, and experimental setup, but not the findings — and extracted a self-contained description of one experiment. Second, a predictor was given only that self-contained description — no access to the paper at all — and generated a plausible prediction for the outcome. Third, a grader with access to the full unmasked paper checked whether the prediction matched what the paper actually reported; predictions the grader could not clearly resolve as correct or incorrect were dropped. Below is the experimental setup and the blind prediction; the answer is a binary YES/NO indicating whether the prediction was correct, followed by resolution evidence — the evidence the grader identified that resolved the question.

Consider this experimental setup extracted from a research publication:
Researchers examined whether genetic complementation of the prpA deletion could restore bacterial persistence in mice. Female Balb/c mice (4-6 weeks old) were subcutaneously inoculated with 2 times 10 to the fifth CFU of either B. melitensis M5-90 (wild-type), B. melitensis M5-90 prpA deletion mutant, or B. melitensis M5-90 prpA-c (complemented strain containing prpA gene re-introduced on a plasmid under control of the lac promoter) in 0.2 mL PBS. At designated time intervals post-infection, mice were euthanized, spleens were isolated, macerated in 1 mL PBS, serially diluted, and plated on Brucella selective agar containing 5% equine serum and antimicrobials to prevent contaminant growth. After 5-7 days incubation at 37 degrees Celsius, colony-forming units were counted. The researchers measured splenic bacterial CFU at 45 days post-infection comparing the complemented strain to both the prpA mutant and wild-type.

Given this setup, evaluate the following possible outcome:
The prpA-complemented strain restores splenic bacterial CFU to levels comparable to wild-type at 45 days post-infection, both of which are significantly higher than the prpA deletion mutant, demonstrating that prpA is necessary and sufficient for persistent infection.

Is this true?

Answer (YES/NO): NO